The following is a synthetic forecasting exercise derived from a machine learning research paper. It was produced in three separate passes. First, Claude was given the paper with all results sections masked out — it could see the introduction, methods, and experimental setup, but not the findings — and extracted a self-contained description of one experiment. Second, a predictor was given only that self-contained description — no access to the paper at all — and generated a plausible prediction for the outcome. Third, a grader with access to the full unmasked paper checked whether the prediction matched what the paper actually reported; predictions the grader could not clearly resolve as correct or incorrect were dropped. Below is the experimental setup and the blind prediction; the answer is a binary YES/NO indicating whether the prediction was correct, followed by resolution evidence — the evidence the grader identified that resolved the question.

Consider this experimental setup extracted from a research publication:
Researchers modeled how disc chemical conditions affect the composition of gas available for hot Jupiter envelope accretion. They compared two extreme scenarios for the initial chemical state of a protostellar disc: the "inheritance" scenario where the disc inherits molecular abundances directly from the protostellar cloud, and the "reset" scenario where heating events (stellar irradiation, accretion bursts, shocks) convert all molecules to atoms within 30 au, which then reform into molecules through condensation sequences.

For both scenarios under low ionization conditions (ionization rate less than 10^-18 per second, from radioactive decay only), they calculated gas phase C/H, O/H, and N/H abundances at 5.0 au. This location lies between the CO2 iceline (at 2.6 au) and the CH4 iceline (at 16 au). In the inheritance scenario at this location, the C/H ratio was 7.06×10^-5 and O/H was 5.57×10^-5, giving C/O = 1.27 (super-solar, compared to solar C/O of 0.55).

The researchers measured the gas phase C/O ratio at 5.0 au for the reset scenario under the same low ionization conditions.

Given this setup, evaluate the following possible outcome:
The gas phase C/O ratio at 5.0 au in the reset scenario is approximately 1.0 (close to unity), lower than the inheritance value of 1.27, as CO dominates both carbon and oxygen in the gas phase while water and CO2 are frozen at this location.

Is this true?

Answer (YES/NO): NO